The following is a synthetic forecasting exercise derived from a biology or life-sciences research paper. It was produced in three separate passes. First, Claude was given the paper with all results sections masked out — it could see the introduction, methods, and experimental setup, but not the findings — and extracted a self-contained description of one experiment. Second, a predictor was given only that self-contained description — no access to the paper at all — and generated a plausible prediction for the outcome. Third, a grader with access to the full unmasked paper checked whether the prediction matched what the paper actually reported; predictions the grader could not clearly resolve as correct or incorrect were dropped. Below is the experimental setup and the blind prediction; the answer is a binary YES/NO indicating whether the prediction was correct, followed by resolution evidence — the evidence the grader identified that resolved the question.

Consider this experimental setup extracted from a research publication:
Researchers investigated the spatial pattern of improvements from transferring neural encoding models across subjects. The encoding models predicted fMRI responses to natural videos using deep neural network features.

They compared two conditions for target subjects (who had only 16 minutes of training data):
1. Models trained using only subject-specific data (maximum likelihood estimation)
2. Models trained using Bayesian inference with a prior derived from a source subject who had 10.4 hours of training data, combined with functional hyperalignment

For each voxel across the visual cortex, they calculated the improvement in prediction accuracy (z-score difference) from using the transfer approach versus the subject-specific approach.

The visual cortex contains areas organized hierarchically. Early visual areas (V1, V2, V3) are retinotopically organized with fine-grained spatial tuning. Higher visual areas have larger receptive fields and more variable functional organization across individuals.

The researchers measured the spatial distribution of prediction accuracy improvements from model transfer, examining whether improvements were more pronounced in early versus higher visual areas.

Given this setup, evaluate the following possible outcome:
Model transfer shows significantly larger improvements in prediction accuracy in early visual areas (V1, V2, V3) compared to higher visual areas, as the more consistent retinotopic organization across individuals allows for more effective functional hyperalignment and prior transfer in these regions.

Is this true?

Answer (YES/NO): NO